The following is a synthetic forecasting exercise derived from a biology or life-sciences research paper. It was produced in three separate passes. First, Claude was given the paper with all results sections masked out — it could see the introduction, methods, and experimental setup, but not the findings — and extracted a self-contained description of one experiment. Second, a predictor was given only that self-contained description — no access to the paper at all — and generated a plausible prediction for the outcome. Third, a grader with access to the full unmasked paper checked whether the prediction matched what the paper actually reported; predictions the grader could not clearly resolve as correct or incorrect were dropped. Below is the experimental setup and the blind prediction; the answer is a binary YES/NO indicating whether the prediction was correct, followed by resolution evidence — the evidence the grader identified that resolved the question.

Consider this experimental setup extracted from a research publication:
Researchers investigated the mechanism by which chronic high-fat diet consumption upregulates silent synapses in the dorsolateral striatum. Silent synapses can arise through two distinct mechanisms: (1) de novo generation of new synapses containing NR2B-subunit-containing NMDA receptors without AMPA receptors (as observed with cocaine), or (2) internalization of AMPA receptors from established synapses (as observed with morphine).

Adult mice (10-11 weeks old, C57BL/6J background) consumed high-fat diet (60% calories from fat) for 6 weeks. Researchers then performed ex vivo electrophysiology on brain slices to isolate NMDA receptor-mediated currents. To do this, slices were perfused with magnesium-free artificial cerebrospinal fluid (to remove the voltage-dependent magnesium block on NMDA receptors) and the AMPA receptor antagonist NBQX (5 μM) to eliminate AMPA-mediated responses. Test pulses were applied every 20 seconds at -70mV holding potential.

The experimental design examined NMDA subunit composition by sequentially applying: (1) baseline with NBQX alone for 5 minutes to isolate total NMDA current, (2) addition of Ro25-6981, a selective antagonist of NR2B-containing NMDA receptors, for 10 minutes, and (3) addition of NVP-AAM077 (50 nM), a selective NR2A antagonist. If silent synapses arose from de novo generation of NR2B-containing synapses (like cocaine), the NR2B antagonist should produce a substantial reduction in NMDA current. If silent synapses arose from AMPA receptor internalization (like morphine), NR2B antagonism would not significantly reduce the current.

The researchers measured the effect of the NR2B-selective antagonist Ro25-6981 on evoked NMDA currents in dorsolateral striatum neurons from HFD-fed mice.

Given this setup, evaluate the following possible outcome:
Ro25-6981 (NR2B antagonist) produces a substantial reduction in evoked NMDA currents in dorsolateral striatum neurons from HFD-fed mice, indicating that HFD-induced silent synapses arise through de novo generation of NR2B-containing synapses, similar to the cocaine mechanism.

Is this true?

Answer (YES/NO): NO